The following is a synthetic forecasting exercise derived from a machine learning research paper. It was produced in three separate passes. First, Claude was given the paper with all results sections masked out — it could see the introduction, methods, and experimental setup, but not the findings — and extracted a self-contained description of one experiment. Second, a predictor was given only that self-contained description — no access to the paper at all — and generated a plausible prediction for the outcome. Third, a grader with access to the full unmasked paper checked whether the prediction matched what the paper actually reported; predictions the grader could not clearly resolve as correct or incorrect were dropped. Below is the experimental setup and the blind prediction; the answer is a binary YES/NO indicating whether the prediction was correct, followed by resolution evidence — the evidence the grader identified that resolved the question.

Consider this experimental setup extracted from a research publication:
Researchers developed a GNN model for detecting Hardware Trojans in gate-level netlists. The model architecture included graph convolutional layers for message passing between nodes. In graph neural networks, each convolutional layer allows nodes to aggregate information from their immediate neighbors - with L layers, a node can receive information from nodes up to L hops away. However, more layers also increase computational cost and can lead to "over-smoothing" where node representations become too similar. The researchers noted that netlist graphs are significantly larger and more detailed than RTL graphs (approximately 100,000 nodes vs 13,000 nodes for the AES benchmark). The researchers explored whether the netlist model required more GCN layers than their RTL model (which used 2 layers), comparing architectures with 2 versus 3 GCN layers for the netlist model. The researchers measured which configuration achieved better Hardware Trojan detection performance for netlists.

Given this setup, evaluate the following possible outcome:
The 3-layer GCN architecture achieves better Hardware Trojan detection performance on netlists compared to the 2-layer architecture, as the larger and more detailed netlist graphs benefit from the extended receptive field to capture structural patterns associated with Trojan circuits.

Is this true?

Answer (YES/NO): YES